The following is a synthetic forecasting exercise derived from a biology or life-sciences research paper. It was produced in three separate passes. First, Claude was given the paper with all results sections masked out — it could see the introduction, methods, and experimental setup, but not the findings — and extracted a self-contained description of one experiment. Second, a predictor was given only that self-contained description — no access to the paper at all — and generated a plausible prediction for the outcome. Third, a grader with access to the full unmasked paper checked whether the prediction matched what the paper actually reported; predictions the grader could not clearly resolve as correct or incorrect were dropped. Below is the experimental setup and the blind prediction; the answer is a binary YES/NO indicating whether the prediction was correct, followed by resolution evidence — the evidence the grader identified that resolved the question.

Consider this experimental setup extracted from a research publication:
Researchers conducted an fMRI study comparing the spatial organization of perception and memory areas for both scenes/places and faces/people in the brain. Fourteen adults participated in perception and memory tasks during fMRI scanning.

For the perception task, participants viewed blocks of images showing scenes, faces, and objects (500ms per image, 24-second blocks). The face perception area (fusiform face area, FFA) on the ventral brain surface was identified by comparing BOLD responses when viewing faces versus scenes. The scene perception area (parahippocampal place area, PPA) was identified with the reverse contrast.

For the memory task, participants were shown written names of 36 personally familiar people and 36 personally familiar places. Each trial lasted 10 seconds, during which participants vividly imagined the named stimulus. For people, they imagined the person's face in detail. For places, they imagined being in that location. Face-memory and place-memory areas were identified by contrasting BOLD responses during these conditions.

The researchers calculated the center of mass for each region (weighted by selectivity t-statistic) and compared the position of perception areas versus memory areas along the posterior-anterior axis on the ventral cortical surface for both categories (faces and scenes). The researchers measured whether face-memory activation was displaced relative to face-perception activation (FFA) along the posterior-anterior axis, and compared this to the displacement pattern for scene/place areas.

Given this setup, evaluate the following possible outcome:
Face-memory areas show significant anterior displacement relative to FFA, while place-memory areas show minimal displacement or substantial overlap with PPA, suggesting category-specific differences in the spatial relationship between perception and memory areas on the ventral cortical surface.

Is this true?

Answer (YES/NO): NO